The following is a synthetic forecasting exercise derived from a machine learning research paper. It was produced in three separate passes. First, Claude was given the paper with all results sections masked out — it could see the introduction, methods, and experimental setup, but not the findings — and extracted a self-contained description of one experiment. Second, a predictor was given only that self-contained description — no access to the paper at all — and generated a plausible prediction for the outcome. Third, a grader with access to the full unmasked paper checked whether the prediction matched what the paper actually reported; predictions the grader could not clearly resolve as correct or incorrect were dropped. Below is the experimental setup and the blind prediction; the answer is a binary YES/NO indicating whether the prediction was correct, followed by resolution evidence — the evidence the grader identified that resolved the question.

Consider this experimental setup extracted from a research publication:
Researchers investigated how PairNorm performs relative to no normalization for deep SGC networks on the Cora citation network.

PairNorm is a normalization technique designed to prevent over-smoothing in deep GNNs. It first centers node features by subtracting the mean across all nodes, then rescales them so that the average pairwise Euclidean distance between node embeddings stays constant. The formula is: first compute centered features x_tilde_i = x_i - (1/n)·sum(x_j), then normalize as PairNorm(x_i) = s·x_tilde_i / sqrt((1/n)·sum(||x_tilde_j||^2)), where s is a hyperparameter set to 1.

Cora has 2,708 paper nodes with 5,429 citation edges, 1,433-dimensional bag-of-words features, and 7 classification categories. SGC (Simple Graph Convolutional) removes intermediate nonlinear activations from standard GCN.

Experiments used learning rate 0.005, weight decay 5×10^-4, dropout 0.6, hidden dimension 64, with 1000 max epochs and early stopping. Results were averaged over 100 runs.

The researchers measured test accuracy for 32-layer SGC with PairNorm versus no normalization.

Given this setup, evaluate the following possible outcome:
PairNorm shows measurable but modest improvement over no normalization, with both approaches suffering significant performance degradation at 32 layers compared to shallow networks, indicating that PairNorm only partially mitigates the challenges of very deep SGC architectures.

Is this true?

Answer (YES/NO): NO